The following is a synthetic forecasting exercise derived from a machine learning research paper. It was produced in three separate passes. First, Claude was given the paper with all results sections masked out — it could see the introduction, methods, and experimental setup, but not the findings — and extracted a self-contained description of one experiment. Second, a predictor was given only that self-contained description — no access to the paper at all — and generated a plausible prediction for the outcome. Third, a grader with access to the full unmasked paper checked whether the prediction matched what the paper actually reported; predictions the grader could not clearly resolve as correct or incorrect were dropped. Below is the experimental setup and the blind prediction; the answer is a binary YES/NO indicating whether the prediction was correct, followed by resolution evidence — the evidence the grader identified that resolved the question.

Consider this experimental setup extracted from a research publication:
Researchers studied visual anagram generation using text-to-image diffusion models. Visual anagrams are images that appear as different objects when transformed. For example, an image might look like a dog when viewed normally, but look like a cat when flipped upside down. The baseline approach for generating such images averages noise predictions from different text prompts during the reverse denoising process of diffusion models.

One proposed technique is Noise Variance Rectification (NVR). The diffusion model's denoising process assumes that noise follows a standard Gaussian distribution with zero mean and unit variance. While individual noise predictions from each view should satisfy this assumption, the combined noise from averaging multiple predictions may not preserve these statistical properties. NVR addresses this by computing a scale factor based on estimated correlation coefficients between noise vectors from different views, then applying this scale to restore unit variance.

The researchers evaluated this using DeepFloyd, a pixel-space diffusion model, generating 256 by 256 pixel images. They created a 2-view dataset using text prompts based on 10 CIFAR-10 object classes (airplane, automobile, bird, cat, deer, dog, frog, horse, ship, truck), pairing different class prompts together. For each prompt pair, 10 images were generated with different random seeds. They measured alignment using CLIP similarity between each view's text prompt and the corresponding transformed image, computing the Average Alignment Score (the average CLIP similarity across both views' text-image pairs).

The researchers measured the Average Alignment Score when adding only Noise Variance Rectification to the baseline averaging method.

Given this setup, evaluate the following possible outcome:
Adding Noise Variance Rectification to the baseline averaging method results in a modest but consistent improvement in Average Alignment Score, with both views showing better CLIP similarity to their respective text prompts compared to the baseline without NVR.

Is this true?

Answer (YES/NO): YES